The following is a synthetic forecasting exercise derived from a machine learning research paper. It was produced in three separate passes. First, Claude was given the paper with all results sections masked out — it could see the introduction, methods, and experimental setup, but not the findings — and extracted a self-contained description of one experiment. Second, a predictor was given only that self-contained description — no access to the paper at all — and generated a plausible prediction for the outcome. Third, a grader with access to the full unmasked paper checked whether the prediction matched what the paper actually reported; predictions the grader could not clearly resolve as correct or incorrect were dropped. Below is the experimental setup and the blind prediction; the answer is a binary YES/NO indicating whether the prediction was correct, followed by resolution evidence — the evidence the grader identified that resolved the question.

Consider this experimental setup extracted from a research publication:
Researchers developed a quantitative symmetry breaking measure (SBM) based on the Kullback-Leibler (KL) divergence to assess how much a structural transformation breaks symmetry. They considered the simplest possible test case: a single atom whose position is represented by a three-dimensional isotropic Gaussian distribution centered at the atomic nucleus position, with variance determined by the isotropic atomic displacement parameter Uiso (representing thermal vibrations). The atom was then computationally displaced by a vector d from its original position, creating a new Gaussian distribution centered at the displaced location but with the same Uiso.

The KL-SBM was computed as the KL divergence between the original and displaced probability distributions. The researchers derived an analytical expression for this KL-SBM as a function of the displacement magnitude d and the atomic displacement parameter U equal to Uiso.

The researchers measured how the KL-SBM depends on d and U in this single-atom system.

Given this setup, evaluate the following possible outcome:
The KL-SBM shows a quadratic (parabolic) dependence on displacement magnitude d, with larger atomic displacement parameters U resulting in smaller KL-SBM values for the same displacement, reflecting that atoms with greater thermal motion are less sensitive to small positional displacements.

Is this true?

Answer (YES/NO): YES